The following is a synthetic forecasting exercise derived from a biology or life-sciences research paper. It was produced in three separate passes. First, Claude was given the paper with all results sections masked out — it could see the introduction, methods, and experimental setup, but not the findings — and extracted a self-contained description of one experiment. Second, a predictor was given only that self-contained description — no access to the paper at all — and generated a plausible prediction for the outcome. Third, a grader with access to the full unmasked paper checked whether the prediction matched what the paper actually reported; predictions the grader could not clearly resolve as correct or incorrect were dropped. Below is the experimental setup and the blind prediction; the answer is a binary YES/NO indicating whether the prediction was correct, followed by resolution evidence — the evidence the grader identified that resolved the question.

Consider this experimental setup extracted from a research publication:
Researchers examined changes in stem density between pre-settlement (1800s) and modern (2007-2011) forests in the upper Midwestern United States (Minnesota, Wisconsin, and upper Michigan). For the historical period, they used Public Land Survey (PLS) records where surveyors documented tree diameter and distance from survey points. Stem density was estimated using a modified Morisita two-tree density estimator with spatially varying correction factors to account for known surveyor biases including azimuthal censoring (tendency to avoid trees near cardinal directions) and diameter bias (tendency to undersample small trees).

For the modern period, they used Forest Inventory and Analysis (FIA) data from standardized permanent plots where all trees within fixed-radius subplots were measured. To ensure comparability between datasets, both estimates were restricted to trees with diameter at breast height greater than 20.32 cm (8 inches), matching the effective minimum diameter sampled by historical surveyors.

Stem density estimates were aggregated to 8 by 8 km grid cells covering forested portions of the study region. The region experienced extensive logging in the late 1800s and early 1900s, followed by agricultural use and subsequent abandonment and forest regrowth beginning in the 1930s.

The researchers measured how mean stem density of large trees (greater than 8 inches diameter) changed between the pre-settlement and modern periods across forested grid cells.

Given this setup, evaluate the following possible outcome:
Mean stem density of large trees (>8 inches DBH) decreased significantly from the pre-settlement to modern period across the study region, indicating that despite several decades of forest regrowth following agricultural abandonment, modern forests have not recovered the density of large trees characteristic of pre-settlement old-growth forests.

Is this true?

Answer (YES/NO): NO